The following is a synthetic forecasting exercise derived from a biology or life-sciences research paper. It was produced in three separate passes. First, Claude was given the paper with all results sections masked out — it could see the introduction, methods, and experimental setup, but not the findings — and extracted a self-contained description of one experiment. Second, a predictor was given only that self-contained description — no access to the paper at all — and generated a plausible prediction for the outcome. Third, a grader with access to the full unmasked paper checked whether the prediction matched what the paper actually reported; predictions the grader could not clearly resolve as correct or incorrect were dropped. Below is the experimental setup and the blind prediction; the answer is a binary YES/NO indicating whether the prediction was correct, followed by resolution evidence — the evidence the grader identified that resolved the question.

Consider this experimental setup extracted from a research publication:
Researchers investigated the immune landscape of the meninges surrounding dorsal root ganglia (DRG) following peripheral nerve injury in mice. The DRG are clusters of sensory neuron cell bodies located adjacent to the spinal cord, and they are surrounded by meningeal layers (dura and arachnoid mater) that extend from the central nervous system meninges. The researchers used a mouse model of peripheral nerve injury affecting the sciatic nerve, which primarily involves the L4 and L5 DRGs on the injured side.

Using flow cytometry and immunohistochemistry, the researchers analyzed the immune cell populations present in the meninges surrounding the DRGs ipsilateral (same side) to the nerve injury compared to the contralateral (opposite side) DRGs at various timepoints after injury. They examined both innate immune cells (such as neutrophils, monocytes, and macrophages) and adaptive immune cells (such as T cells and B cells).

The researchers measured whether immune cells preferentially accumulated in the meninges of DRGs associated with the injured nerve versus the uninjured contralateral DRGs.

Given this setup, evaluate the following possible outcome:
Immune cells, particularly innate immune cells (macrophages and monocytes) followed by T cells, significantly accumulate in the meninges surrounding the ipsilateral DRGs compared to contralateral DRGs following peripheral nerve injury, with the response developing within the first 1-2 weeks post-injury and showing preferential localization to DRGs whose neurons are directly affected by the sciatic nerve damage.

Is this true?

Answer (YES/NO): NO